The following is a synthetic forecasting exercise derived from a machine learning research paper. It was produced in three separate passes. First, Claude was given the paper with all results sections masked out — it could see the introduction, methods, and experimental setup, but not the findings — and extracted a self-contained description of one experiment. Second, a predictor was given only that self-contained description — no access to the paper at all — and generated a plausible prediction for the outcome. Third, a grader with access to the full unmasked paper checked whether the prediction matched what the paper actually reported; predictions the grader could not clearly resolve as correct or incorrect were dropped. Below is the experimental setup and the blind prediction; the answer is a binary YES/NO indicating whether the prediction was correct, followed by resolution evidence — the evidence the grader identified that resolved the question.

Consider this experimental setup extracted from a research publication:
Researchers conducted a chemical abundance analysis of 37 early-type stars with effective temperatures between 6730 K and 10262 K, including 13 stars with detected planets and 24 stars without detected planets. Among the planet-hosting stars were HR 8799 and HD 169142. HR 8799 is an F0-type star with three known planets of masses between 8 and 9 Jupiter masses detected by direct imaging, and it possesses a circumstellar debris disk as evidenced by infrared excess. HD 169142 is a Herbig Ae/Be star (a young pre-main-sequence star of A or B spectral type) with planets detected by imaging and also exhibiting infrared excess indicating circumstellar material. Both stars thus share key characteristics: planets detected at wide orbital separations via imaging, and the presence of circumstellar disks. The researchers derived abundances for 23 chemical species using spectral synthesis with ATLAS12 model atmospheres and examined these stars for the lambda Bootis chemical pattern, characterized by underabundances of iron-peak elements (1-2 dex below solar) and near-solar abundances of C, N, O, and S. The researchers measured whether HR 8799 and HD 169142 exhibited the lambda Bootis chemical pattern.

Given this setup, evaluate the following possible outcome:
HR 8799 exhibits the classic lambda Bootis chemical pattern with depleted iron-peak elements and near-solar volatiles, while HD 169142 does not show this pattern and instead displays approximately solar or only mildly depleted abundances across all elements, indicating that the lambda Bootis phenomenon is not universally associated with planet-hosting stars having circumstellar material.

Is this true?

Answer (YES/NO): NO